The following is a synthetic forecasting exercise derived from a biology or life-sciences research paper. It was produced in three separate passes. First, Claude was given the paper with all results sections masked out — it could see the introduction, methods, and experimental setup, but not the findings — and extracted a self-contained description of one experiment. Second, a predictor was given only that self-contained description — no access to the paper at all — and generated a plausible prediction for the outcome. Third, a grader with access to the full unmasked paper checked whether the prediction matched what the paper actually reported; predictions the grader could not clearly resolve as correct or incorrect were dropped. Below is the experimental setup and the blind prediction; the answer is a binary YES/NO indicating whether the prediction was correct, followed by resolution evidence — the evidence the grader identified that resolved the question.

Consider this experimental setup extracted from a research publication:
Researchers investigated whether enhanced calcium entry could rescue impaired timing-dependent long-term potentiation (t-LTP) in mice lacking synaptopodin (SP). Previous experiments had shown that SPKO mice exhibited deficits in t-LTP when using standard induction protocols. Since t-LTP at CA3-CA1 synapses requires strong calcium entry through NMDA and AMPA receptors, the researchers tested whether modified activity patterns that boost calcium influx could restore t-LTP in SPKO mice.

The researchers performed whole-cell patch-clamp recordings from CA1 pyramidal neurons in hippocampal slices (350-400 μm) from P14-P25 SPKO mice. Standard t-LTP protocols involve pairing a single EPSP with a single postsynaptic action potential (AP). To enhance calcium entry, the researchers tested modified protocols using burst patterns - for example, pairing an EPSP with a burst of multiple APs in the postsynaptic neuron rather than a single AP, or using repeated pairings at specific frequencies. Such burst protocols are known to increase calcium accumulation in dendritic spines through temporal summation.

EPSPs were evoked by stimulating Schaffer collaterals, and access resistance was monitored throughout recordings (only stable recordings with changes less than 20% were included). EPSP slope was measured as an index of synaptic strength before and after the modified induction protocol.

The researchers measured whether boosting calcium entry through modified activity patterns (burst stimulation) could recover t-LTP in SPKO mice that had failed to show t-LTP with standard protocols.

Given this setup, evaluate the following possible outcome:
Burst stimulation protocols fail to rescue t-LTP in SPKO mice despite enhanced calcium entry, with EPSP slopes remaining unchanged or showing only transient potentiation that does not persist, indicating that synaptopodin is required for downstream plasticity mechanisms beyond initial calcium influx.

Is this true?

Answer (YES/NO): NO